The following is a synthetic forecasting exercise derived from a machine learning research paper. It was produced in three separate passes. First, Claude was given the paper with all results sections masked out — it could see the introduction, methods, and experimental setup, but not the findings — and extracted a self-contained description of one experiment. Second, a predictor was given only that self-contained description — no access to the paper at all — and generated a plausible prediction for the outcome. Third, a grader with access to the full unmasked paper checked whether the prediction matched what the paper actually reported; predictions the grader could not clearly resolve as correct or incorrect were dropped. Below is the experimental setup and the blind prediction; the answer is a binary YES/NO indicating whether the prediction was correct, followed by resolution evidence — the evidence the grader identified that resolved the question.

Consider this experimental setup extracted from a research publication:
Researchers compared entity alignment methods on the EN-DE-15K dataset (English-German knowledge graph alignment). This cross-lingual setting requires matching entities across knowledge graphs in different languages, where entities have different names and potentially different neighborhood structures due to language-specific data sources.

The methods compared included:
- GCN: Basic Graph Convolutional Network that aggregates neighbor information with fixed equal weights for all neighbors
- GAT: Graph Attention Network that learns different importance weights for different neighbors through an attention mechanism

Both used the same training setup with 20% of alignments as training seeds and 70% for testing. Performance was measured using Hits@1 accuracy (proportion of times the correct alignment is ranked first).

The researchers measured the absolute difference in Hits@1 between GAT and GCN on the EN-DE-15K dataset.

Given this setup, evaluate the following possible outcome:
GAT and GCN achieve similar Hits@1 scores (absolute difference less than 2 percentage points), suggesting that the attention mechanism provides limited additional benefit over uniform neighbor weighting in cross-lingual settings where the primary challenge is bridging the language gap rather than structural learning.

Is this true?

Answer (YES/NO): NO